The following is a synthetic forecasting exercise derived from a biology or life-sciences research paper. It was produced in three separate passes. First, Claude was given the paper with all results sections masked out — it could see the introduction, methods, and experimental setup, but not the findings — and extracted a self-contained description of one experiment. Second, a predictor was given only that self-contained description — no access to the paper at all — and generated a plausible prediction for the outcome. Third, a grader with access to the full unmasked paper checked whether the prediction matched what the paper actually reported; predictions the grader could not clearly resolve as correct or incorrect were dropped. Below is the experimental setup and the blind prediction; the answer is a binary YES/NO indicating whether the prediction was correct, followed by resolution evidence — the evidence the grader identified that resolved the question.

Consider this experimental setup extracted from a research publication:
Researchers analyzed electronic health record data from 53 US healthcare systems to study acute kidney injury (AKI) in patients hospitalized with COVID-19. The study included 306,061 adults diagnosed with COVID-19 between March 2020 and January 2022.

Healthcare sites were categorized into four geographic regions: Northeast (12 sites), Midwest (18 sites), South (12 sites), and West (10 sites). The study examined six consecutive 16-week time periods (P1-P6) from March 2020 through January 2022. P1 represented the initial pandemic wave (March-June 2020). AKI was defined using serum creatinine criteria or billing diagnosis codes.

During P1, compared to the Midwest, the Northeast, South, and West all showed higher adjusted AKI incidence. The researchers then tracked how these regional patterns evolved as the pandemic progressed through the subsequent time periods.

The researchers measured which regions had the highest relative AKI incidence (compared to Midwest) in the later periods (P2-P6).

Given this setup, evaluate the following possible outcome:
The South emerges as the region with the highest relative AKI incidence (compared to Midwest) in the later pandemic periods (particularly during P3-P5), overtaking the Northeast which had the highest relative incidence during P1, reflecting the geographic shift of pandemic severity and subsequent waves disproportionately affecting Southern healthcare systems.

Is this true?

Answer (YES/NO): NO